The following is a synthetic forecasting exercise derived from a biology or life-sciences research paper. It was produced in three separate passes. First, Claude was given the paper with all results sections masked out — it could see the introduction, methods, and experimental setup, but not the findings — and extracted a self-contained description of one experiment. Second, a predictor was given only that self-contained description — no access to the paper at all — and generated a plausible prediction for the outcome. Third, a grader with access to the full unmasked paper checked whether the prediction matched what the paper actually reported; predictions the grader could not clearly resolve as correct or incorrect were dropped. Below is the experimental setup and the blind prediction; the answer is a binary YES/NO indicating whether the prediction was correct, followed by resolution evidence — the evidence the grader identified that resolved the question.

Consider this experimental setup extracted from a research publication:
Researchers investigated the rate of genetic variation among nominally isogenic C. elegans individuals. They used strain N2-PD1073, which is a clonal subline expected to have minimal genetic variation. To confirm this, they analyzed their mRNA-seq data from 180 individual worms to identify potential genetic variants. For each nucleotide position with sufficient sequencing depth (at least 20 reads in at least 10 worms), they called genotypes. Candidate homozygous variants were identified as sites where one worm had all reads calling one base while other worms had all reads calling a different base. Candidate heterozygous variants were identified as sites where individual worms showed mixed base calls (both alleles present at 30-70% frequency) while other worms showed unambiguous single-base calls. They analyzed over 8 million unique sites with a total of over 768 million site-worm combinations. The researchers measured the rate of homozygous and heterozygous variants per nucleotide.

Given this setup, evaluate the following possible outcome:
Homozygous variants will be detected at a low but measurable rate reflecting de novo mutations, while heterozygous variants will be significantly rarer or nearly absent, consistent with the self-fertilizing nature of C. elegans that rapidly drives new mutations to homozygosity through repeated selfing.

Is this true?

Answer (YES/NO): NO